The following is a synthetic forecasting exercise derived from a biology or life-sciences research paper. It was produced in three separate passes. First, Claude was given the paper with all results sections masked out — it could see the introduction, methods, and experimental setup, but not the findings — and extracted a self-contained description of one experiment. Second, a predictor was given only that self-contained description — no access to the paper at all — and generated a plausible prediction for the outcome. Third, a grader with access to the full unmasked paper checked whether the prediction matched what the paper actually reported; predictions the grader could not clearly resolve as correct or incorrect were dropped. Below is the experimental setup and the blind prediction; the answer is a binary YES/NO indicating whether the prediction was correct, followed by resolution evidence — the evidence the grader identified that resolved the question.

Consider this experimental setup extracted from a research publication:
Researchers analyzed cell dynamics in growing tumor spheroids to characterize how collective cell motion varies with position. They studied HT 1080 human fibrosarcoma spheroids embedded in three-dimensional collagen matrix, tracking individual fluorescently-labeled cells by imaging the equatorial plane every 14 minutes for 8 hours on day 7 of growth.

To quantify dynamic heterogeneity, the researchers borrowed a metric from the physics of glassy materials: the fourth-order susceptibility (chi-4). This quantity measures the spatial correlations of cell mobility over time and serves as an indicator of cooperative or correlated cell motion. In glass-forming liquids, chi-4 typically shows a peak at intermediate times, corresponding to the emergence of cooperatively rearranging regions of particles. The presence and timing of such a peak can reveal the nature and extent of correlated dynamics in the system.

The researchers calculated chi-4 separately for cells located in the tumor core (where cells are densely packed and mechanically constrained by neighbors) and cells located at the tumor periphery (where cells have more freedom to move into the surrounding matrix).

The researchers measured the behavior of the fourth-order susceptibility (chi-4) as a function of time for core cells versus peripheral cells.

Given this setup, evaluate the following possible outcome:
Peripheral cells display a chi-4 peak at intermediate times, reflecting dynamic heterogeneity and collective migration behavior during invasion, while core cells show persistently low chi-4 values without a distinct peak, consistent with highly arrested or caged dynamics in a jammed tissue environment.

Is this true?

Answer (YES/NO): YES